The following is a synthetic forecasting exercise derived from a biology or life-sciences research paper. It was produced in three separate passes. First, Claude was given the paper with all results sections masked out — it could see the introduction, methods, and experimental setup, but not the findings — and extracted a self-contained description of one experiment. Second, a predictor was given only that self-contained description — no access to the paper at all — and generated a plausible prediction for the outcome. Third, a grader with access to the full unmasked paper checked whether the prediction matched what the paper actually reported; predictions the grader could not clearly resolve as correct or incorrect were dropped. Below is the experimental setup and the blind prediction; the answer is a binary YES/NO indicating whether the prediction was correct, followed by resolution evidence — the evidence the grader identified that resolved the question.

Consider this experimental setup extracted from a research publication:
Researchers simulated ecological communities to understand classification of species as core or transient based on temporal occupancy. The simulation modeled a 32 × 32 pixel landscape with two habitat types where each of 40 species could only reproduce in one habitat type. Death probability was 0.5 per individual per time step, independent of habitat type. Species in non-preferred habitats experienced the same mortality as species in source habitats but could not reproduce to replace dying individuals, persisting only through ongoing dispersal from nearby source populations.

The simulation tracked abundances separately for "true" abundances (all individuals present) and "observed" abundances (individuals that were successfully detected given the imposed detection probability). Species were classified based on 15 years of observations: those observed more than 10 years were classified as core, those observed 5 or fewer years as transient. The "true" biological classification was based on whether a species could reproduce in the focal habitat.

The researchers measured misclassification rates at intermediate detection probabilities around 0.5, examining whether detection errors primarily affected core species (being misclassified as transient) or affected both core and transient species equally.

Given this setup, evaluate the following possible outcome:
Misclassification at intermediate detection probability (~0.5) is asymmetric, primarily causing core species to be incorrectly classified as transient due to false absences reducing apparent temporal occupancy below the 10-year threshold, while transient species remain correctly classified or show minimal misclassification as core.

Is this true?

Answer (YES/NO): NO